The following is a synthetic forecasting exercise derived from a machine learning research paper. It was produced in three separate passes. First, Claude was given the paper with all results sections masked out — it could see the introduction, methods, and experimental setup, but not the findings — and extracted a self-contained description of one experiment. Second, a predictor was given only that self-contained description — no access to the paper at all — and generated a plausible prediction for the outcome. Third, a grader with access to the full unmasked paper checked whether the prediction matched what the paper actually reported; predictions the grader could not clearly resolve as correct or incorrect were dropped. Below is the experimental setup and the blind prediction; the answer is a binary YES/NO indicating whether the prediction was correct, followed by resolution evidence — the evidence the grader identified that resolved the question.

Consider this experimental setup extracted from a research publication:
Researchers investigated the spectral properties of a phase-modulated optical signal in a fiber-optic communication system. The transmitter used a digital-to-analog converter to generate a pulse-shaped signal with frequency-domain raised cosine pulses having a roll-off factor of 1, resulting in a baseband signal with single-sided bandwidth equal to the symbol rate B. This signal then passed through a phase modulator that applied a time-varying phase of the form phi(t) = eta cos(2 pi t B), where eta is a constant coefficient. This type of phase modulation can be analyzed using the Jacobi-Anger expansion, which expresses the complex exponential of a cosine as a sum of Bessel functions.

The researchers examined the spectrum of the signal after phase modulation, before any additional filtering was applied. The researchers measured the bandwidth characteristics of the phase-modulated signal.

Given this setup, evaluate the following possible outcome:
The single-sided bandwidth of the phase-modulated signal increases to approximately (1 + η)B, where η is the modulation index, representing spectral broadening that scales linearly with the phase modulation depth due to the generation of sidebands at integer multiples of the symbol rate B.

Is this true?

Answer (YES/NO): NO